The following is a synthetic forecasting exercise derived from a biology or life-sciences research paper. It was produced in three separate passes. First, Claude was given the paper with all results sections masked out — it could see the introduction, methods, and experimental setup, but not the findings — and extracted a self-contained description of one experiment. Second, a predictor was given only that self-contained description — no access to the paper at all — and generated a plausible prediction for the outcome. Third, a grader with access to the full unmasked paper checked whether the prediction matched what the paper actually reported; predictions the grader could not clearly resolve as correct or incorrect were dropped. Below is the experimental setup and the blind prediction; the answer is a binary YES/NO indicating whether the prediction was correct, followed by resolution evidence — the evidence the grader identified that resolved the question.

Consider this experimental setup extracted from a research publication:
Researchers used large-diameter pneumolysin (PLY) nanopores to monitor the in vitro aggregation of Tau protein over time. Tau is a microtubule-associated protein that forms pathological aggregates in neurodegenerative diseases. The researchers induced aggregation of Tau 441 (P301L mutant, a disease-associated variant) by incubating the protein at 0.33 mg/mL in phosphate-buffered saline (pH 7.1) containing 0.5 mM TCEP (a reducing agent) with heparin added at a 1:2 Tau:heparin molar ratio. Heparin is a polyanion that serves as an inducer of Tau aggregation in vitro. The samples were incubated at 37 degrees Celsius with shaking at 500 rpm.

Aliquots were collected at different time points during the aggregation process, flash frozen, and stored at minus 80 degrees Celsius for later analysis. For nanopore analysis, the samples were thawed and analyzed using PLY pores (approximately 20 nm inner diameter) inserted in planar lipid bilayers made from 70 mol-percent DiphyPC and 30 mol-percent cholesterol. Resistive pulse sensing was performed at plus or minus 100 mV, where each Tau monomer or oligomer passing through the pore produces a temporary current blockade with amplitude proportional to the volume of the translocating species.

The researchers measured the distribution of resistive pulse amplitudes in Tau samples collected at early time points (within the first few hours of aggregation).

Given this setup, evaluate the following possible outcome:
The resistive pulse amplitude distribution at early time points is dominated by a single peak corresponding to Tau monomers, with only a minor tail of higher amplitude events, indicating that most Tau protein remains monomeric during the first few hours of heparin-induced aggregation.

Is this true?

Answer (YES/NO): NO